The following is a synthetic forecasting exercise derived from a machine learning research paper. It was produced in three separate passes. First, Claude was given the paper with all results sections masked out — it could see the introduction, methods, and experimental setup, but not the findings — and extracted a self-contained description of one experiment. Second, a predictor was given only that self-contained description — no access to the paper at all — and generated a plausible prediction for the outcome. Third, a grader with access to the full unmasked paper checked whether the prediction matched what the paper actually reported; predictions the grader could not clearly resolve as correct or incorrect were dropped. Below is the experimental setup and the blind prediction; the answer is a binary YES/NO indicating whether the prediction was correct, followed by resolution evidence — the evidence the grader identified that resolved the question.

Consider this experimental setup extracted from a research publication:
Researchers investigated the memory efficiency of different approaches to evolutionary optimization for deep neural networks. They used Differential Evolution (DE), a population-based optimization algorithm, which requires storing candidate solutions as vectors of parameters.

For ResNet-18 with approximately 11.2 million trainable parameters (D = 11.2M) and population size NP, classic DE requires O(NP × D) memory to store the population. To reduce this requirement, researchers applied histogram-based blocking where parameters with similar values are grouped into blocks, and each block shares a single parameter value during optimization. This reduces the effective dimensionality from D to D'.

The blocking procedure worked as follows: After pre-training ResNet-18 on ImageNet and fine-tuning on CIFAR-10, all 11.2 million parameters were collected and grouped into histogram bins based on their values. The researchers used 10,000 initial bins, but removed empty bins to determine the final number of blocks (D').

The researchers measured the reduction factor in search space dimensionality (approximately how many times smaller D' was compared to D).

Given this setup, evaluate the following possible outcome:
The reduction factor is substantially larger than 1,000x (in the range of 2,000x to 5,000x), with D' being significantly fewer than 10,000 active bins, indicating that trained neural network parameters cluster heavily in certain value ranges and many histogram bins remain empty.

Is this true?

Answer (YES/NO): YES